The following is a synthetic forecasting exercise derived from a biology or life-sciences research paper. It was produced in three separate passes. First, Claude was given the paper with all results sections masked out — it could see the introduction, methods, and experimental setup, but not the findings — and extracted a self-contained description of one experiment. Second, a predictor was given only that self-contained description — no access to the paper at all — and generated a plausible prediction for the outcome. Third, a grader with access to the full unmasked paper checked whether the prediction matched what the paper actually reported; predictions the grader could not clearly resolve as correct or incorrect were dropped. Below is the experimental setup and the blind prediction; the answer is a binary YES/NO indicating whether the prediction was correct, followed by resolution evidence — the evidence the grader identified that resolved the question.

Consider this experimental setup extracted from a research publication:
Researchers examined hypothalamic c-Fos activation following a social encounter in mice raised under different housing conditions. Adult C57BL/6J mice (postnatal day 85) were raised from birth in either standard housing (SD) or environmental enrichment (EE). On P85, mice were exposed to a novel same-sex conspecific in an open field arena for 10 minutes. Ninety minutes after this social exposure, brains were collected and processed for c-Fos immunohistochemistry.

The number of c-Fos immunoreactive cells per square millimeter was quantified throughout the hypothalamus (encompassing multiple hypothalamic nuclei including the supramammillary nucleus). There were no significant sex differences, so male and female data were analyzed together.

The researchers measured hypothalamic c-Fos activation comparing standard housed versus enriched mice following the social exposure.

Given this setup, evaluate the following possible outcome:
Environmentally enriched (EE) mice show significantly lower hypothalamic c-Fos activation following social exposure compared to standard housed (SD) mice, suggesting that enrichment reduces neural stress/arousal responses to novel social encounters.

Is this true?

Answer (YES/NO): YES